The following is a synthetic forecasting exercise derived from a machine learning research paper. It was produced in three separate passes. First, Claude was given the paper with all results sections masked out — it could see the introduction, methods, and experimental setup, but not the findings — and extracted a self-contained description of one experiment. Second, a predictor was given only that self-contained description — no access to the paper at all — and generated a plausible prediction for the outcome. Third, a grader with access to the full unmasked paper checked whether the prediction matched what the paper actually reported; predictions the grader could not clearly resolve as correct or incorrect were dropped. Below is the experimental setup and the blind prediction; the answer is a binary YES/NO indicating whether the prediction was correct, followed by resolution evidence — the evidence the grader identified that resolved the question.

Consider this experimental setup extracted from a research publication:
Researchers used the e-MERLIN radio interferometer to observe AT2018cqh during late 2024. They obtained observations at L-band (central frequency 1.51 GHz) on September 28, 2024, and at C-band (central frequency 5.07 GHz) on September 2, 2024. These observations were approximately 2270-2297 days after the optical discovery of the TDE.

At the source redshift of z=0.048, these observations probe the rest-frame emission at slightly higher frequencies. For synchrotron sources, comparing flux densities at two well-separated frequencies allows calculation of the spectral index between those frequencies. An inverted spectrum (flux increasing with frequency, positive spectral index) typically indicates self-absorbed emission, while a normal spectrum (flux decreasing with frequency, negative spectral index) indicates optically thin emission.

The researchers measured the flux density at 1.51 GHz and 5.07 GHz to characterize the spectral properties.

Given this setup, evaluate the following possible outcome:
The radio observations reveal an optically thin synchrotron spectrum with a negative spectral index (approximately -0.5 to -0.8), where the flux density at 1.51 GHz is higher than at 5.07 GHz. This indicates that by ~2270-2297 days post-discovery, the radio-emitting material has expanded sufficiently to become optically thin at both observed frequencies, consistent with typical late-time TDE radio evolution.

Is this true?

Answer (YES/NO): NO